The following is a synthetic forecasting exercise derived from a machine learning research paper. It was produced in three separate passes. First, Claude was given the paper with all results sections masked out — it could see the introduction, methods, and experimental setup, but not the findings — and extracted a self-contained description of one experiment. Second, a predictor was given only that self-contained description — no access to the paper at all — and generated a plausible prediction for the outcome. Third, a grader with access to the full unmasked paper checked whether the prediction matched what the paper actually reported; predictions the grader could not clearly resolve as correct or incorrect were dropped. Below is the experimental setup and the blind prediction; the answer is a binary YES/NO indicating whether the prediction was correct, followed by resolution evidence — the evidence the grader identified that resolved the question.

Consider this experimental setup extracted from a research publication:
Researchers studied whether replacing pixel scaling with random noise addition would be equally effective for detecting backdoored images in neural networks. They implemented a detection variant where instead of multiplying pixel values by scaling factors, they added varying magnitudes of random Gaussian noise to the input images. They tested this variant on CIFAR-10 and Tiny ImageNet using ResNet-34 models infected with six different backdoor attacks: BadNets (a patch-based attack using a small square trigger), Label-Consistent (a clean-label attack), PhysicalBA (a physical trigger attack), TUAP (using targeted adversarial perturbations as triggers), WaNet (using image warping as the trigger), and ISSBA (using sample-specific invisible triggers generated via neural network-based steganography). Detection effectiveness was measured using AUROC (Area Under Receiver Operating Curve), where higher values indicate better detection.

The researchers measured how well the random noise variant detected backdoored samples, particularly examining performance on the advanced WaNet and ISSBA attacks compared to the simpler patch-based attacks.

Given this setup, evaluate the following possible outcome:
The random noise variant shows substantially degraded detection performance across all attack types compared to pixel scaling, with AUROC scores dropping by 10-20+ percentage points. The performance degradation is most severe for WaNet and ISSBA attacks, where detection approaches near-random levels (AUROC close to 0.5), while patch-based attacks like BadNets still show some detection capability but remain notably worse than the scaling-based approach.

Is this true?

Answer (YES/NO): NO